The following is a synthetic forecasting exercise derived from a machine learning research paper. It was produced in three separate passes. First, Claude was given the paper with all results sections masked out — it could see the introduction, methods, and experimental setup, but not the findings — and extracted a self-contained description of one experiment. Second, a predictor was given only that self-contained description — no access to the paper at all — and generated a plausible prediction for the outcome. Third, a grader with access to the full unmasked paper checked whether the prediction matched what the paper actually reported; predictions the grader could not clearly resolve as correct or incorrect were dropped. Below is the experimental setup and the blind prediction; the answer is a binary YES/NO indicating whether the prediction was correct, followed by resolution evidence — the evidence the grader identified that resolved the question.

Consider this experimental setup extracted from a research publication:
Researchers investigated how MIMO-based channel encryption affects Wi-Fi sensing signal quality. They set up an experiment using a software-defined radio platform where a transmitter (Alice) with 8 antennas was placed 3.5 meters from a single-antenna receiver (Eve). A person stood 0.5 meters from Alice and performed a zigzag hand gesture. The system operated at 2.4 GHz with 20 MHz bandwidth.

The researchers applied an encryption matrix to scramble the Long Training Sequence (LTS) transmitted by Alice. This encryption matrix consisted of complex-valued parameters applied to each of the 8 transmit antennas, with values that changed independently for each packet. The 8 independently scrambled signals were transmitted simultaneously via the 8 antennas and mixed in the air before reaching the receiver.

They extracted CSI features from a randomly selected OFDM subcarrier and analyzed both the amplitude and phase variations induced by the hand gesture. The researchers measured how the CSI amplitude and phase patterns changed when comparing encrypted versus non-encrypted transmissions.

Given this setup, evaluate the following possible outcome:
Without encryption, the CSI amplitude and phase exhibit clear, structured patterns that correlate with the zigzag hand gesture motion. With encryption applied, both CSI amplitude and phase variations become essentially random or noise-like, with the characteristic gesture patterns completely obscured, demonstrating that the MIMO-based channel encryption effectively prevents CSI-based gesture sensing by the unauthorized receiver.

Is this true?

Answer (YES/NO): YES